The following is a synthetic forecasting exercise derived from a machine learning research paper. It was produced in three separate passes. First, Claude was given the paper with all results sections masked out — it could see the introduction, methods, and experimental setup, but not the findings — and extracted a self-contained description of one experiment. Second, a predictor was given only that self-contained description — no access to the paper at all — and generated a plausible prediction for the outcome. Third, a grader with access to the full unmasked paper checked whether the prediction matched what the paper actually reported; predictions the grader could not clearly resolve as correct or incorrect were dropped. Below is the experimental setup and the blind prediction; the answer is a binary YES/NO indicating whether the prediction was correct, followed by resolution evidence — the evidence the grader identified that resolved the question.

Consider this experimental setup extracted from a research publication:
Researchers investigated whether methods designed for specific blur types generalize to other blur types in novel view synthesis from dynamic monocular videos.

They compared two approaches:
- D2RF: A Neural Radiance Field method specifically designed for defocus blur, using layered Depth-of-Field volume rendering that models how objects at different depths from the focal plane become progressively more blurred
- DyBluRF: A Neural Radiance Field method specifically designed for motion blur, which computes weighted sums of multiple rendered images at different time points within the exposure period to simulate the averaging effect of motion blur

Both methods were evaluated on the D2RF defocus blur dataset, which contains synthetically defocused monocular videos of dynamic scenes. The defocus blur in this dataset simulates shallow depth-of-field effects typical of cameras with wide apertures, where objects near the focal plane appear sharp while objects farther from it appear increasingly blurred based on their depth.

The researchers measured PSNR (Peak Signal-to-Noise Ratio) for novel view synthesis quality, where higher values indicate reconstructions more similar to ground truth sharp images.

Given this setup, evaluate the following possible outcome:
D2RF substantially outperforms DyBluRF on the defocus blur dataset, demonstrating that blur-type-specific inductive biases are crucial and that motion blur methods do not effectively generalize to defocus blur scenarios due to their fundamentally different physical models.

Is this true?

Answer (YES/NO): NO